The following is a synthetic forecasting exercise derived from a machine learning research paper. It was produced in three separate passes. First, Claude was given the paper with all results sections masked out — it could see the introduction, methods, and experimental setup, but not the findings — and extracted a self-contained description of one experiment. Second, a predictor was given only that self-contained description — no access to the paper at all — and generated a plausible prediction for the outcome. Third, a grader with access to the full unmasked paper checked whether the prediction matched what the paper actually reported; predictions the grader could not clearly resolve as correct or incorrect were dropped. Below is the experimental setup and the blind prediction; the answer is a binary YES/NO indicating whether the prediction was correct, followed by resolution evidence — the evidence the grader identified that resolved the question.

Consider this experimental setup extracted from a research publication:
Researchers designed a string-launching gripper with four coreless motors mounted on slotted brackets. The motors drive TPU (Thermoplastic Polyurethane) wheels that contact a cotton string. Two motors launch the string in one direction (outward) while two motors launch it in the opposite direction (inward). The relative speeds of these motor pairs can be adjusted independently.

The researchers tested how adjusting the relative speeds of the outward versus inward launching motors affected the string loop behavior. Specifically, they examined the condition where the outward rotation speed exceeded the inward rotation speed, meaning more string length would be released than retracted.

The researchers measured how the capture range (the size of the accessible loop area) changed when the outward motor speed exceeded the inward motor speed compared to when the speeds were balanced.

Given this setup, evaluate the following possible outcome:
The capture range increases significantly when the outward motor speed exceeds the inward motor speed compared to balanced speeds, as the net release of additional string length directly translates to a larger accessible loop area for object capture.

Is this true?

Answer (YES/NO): YES